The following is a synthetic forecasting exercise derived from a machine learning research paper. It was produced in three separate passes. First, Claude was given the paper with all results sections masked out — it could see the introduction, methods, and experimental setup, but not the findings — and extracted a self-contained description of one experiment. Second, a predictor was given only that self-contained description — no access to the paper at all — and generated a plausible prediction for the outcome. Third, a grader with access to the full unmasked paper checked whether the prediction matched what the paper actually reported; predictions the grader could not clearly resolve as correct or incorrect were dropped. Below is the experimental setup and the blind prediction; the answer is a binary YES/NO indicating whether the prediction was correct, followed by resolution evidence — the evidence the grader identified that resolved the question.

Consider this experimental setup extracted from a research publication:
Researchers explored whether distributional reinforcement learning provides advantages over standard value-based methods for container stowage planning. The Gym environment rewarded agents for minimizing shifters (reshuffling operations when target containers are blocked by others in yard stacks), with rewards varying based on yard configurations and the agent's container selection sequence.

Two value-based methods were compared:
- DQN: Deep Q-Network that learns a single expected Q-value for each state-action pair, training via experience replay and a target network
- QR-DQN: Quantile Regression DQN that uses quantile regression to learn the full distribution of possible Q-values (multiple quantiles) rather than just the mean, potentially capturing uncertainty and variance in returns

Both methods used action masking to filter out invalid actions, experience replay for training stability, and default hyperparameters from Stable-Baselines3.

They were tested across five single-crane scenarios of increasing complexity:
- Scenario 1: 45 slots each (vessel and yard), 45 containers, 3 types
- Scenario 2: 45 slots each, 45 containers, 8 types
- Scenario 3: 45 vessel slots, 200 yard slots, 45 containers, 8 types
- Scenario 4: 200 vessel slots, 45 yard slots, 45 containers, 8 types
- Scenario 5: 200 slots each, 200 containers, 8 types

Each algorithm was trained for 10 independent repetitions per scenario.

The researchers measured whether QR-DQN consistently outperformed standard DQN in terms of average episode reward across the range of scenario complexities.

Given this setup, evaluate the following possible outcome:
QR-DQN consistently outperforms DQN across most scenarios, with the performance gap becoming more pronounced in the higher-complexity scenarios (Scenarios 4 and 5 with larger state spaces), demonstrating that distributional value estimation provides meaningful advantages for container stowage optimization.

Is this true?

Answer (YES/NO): NO